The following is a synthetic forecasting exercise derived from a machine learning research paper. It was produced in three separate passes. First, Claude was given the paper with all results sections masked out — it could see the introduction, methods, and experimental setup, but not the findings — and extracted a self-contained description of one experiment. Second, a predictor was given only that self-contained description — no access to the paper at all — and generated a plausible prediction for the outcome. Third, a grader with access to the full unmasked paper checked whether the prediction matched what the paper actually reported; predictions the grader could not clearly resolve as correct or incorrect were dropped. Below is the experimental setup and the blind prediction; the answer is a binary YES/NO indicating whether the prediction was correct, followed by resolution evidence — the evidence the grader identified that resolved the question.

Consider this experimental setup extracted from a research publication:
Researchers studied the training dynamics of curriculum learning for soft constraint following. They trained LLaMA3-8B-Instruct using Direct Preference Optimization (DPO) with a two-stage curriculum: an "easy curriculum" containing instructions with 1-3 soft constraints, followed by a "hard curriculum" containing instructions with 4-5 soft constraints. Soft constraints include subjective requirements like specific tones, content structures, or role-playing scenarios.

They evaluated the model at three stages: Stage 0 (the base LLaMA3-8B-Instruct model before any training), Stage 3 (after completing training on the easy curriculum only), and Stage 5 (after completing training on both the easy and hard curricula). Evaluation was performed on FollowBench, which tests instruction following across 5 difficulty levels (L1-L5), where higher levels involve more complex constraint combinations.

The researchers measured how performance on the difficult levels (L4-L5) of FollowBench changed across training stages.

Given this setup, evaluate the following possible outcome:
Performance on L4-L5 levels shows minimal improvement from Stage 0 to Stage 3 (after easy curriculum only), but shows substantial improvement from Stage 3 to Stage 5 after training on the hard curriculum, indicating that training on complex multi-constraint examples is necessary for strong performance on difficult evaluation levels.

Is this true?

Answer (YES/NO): NO